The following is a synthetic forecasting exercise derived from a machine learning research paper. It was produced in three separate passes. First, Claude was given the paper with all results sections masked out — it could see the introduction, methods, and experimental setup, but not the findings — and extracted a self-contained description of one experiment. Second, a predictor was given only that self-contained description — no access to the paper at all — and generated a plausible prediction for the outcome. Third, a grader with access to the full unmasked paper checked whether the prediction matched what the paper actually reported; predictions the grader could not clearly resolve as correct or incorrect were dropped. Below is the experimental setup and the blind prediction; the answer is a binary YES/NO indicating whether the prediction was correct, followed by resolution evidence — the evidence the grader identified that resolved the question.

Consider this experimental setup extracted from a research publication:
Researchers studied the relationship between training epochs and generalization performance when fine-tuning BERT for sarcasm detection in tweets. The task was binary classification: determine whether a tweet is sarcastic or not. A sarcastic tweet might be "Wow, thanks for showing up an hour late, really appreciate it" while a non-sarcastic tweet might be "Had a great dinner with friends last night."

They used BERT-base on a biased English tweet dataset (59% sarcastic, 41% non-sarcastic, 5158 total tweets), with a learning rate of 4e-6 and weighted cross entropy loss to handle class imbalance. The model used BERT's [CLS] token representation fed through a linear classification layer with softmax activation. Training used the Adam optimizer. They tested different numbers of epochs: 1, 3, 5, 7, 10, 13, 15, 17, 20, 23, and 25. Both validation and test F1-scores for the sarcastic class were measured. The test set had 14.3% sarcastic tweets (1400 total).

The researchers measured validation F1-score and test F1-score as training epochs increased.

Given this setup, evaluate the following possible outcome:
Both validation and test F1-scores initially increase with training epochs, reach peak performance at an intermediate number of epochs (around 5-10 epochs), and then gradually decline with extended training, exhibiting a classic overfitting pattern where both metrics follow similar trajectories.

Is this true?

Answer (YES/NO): NO